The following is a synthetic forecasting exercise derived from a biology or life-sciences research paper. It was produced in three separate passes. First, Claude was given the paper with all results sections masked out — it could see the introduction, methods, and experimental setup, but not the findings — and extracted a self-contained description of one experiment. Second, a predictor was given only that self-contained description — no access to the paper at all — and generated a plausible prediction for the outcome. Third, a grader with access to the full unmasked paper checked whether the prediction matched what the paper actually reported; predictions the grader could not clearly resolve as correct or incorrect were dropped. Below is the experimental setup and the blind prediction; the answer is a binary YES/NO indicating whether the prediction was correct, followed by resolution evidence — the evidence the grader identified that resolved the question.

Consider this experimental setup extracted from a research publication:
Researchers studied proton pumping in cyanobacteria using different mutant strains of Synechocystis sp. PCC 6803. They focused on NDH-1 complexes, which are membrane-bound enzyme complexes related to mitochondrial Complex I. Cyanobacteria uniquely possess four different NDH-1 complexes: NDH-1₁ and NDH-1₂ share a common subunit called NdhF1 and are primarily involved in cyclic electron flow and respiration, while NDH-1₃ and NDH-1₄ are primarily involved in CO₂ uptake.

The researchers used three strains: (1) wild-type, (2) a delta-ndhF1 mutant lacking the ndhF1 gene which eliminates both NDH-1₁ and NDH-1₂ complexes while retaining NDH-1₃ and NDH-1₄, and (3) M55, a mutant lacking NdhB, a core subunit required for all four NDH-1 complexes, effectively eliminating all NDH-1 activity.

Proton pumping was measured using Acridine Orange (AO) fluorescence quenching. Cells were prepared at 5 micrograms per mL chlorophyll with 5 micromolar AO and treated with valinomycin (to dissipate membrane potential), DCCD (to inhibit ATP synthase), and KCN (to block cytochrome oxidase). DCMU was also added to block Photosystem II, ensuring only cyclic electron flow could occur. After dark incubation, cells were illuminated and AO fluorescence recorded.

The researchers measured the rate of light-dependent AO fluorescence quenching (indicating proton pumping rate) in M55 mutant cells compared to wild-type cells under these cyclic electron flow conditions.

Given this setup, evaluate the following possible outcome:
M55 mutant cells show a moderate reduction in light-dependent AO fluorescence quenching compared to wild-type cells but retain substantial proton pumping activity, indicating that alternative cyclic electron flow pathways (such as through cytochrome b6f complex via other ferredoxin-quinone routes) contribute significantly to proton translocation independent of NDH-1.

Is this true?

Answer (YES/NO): NO